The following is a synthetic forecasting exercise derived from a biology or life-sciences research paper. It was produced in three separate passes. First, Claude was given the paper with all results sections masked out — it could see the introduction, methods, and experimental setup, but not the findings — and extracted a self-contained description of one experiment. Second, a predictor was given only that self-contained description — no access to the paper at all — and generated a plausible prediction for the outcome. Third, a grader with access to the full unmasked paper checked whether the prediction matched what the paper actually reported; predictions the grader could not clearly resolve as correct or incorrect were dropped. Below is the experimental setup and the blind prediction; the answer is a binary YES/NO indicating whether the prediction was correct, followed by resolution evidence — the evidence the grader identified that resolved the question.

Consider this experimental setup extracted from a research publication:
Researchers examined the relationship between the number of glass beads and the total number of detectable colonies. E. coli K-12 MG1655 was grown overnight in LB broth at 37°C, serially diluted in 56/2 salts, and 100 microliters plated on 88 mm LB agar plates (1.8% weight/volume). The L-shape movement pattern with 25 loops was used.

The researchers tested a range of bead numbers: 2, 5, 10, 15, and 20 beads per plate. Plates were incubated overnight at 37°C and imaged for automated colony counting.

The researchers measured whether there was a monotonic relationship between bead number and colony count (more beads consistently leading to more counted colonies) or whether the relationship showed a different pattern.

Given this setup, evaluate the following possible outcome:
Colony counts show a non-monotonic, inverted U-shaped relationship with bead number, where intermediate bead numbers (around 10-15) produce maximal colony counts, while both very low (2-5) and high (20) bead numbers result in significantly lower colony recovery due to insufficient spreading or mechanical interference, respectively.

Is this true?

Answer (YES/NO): NO